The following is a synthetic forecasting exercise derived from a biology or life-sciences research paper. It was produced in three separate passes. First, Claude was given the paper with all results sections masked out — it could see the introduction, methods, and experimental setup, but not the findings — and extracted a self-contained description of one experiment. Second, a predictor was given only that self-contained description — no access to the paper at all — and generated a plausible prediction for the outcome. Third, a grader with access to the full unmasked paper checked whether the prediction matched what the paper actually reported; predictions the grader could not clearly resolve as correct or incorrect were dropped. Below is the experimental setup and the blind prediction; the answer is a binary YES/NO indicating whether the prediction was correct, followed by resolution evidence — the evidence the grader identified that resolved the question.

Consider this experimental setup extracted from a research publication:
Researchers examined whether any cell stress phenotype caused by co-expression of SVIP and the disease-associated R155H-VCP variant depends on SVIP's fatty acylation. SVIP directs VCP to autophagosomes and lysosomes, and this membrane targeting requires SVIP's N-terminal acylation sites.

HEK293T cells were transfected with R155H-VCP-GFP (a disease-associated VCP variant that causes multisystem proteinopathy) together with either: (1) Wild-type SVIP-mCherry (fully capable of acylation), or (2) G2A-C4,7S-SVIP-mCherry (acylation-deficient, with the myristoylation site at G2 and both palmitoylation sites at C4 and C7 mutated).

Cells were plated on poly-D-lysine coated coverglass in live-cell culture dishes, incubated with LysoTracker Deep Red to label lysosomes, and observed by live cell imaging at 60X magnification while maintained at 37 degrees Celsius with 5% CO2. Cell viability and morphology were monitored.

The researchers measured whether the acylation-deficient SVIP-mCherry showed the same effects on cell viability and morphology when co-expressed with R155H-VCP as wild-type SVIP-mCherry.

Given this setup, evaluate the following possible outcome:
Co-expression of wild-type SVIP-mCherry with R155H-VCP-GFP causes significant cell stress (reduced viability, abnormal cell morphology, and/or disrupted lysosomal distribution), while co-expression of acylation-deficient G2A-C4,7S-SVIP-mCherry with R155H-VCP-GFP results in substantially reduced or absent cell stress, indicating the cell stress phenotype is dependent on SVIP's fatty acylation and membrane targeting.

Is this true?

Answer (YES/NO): YES